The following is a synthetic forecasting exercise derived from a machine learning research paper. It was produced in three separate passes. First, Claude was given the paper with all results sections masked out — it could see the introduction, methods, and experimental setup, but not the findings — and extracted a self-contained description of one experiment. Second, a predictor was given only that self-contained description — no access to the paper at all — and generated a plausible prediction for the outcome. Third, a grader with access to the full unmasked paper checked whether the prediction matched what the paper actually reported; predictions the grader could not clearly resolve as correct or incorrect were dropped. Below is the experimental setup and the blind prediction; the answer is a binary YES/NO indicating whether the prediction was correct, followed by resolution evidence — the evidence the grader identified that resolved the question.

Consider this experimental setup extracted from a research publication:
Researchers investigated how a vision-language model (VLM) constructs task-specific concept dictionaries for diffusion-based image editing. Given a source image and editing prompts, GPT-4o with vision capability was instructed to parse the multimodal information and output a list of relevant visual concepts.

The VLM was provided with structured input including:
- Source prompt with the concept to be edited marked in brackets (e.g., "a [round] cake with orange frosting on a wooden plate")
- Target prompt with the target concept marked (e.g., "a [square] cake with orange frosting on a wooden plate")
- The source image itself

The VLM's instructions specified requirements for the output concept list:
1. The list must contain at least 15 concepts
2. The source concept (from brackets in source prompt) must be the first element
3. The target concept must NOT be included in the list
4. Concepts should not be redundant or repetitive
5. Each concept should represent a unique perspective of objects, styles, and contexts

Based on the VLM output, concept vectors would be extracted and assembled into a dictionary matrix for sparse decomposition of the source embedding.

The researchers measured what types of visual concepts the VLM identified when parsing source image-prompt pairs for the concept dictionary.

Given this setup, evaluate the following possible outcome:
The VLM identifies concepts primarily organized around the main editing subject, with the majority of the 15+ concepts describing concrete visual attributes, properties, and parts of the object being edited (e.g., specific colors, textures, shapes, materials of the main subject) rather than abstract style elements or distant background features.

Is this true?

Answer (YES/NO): NO